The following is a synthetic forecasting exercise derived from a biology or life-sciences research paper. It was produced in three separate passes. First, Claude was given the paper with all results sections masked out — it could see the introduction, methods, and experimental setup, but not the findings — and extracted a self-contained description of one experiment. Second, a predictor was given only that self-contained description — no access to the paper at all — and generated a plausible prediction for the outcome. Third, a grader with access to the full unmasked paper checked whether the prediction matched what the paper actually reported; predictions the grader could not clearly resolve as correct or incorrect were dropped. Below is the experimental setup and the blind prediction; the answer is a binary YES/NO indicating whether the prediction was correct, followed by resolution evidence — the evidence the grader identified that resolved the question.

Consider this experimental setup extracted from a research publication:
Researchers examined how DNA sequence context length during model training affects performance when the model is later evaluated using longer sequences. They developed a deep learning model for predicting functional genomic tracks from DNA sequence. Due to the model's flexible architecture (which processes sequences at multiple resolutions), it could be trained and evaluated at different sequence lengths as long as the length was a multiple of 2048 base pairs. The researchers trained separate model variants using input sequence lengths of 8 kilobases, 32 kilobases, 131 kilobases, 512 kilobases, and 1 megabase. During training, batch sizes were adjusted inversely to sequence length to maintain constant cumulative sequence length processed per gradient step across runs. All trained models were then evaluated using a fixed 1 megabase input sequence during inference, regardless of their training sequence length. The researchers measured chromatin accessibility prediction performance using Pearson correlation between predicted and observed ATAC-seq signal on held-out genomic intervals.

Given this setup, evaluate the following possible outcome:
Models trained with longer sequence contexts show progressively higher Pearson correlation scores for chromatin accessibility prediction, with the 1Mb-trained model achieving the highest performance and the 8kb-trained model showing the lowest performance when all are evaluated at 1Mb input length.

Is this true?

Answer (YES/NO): YES